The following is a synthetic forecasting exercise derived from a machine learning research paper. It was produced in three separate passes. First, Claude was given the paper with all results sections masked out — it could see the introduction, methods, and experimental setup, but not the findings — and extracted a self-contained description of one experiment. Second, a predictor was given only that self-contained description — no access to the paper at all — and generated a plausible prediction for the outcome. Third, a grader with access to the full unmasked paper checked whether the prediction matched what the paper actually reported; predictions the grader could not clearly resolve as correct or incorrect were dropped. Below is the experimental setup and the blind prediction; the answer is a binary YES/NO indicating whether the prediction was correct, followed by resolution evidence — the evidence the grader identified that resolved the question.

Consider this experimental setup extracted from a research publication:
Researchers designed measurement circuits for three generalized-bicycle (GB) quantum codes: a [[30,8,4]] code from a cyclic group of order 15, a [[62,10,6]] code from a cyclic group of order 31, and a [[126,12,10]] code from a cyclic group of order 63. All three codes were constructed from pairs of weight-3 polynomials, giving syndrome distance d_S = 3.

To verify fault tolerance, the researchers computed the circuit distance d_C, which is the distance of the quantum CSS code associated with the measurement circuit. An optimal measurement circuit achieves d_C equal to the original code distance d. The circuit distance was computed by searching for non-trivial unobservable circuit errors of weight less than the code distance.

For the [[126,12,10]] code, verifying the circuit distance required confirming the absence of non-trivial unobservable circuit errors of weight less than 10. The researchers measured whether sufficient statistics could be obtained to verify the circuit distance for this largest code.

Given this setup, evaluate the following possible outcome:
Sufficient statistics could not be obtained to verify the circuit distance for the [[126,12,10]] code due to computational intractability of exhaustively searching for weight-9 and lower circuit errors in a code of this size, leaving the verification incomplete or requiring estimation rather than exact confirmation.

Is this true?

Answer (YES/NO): YES